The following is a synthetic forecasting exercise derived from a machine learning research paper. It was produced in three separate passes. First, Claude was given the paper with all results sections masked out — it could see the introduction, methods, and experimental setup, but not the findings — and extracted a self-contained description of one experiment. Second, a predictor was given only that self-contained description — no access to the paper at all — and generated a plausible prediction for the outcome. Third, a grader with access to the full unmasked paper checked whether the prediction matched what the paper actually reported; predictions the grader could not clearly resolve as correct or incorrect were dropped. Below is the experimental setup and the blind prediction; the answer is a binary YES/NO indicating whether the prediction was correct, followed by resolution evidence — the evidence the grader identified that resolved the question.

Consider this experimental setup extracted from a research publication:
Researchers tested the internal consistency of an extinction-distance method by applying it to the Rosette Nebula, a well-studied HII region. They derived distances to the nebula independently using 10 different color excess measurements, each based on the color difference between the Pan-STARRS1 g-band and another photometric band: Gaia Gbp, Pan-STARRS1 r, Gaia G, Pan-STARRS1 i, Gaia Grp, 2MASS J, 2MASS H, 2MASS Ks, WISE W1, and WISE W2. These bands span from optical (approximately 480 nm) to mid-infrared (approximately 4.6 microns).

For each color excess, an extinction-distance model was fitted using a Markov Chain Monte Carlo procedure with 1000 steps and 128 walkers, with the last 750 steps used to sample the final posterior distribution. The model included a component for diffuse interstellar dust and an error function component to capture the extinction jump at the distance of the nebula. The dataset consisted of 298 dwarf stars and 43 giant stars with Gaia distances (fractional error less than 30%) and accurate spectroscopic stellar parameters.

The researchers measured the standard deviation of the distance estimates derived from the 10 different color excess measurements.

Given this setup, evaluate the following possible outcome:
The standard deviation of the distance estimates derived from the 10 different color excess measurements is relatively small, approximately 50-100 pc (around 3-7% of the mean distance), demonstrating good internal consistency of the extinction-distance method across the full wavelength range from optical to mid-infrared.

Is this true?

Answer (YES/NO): YES